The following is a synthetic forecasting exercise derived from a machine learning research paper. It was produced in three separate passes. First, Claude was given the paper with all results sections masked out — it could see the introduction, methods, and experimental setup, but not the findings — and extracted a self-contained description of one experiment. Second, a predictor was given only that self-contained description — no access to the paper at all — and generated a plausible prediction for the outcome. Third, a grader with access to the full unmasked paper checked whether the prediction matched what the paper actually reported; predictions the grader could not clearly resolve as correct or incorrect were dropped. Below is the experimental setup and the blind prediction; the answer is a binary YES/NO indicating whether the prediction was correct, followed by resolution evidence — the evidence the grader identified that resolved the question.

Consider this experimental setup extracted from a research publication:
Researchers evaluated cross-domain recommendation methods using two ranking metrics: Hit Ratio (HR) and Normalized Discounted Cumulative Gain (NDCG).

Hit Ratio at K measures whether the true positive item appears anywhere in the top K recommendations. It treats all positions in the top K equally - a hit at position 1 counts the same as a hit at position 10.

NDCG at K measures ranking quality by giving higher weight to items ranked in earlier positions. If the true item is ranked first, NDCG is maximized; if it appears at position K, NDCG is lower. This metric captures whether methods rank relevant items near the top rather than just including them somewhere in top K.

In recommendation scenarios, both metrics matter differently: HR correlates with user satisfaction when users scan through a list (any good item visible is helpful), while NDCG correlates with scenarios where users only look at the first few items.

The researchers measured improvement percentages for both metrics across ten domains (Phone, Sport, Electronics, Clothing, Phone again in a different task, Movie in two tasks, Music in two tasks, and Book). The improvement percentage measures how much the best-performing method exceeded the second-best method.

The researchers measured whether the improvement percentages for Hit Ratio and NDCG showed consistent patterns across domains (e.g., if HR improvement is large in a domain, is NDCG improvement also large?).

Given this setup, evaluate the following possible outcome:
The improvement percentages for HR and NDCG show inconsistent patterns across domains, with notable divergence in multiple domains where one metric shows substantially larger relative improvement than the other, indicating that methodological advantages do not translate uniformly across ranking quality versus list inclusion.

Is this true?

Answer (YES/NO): YES